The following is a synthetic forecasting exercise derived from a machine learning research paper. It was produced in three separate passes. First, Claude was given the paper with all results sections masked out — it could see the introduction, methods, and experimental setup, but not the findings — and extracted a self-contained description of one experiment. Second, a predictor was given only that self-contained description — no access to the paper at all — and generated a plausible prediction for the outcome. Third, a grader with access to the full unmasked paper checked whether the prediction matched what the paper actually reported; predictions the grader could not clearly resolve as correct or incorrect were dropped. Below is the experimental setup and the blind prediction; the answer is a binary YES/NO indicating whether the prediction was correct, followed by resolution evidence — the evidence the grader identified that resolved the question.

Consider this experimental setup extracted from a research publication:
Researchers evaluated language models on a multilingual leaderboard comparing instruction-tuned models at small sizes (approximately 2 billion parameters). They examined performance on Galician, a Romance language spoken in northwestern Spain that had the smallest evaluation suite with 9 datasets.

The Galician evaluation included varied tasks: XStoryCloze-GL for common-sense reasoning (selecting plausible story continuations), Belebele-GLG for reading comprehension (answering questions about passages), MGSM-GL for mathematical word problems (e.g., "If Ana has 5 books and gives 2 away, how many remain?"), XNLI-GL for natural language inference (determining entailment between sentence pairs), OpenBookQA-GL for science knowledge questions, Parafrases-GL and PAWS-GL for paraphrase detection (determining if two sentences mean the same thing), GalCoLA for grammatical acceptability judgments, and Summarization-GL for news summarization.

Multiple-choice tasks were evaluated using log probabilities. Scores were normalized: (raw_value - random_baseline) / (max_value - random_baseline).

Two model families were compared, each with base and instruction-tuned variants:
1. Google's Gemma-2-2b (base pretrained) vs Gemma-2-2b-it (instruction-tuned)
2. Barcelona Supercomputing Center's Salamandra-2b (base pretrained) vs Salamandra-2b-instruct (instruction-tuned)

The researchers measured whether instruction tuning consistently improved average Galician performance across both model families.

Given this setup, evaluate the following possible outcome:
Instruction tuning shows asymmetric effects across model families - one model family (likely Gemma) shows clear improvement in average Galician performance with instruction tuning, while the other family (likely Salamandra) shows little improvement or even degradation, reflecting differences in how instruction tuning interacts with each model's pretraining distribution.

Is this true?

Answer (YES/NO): NO